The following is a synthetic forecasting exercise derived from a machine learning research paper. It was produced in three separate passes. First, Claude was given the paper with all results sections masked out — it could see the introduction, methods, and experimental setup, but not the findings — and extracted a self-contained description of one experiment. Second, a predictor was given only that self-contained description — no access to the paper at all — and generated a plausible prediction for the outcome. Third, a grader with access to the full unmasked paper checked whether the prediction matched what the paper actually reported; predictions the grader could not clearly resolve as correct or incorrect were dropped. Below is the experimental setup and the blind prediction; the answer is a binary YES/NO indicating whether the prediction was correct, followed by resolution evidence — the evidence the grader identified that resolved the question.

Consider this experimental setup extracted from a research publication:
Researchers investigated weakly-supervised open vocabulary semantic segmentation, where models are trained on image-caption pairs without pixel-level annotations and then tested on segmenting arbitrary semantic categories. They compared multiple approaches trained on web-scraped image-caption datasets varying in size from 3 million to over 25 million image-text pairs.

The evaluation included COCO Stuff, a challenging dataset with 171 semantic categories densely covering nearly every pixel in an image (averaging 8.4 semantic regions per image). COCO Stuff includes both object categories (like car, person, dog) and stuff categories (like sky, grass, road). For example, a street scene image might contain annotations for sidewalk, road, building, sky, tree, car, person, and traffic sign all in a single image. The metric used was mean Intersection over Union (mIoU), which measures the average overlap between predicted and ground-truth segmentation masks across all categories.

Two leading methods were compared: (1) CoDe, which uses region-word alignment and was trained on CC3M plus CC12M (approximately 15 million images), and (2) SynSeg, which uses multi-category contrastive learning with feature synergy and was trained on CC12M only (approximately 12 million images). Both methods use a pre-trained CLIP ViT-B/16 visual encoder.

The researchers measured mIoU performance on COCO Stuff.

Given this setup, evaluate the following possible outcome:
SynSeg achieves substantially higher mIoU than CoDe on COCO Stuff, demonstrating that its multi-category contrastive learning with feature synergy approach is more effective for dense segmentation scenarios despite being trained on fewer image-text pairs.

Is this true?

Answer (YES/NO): NO